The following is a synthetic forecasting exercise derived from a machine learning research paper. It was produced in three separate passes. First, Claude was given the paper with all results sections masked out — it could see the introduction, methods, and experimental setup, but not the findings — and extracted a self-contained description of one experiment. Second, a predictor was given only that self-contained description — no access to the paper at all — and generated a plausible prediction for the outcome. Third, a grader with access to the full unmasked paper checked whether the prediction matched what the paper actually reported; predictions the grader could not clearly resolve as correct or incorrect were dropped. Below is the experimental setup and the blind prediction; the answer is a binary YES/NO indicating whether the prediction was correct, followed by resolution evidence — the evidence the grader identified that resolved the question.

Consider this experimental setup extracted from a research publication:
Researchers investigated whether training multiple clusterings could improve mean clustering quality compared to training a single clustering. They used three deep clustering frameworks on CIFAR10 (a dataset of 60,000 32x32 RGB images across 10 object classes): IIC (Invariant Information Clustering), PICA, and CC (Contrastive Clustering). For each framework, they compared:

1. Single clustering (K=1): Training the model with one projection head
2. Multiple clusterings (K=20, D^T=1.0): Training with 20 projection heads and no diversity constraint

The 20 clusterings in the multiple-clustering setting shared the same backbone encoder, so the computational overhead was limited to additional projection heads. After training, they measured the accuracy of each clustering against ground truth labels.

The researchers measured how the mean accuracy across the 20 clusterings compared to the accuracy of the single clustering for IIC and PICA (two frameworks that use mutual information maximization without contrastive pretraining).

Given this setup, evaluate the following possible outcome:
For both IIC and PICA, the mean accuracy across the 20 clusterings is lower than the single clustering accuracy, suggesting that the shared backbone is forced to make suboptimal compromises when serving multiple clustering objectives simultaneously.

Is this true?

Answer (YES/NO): NO